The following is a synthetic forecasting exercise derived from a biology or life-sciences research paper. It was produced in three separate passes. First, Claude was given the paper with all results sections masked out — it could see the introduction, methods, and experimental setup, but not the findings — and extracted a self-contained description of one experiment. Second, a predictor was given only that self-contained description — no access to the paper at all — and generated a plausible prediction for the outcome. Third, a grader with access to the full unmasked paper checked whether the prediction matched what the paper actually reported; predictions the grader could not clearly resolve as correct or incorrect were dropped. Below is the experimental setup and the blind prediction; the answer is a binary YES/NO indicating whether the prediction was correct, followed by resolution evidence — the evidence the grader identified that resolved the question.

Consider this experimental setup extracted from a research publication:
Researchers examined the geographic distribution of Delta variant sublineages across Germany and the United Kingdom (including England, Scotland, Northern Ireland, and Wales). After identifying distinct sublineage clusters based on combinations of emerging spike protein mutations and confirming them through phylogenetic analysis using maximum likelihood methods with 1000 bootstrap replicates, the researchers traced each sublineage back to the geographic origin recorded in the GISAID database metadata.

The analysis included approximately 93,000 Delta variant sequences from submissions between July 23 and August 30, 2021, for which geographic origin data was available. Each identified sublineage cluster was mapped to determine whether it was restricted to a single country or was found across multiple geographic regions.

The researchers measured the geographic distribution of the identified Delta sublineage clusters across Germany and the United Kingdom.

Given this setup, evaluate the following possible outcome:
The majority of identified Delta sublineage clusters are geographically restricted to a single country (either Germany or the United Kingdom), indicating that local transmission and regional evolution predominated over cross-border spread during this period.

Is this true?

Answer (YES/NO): NO